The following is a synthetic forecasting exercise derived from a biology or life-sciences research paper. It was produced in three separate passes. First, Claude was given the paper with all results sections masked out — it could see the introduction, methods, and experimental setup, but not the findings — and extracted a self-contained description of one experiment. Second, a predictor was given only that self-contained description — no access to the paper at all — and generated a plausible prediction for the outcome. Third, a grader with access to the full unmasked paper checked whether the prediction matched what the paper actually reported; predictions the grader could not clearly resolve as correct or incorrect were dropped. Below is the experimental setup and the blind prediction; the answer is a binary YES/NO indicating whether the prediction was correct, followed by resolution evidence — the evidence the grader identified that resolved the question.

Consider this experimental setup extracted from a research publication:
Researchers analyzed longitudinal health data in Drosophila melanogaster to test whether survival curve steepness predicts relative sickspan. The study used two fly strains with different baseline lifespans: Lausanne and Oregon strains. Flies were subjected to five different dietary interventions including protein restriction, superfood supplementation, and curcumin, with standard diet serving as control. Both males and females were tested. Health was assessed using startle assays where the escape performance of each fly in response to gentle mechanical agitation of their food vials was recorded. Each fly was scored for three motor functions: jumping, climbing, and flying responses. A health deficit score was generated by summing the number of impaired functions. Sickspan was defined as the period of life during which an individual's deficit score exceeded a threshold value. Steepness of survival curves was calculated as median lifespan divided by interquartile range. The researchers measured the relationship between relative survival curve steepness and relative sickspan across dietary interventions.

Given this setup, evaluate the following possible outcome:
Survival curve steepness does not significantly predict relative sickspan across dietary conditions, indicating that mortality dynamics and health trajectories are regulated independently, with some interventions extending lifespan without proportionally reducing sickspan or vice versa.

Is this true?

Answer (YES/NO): NO